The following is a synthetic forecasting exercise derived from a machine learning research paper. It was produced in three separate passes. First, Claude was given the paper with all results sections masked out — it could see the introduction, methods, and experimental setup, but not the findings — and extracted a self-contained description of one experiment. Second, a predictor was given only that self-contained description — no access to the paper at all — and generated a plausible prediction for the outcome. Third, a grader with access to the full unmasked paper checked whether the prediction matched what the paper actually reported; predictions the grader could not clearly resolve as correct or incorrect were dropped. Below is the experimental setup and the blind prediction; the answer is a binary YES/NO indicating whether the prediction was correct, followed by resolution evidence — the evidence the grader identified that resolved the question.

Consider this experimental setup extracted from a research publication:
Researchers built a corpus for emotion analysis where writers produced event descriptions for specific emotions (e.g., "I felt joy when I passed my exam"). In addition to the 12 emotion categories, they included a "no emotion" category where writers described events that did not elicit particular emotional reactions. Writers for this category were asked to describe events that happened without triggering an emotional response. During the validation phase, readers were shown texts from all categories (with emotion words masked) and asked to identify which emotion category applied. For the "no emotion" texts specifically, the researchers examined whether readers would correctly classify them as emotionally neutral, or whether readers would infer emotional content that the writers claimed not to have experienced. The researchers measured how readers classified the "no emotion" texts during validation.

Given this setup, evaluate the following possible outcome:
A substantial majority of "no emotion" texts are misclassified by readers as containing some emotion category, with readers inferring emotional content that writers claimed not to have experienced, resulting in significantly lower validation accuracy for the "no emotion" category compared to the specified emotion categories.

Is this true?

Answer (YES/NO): YES